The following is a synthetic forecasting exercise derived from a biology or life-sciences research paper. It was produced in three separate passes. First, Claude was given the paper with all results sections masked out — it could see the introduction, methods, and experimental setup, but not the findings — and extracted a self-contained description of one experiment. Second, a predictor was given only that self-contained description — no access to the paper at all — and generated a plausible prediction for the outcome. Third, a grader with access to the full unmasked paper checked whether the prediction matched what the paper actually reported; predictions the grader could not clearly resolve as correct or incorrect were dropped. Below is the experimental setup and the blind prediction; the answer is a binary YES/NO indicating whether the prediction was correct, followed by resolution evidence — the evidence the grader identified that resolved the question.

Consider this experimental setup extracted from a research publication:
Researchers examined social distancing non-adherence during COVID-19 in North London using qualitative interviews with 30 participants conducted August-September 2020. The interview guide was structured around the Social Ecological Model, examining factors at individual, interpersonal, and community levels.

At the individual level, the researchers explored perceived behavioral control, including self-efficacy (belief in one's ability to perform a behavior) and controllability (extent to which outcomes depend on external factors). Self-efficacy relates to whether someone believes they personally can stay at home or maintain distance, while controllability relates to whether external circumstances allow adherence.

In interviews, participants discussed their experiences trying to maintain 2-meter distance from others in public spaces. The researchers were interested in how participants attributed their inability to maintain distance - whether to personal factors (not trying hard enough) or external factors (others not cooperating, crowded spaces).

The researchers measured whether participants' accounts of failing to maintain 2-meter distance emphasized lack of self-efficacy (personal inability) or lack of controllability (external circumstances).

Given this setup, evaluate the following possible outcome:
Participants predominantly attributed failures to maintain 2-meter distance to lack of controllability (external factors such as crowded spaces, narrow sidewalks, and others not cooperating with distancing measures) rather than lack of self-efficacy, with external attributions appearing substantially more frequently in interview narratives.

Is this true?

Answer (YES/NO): YES